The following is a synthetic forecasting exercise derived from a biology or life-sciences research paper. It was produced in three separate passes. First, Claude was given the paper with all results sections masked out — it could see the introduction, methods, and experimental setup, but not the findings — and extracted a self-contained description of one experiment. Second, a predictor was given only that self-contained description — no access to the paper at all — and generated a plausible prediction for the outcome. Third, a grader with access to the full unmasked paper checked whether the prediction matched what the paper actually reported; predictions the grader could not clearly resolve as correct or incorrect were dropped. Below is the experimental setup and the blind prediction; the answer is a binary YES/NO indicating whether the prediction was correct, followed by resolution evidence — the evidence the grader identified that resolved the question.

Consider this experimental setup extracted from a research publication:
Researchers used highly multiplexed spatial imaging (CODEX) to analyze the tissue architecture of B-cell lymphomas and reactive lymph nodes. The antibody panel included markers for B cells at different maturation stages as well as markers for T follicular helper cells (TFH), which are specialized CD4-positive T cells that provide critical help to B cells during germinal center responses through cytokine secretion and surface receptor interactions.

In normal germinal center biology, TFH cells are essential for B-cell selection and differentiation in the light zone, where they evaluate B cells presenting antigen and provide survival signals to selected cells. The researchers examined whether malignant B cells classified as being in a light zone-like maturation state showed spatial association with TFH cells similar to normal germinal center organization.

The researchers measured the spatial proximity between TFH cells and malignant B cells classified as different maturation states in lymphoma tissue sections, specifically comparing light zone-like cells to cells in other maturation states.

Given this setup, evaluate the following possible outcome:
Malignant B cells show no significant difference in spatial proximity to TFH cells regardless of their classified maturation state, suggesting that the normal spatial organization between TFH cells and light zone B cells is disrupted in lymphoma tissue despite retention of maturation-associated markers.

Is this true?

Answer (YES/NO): NO